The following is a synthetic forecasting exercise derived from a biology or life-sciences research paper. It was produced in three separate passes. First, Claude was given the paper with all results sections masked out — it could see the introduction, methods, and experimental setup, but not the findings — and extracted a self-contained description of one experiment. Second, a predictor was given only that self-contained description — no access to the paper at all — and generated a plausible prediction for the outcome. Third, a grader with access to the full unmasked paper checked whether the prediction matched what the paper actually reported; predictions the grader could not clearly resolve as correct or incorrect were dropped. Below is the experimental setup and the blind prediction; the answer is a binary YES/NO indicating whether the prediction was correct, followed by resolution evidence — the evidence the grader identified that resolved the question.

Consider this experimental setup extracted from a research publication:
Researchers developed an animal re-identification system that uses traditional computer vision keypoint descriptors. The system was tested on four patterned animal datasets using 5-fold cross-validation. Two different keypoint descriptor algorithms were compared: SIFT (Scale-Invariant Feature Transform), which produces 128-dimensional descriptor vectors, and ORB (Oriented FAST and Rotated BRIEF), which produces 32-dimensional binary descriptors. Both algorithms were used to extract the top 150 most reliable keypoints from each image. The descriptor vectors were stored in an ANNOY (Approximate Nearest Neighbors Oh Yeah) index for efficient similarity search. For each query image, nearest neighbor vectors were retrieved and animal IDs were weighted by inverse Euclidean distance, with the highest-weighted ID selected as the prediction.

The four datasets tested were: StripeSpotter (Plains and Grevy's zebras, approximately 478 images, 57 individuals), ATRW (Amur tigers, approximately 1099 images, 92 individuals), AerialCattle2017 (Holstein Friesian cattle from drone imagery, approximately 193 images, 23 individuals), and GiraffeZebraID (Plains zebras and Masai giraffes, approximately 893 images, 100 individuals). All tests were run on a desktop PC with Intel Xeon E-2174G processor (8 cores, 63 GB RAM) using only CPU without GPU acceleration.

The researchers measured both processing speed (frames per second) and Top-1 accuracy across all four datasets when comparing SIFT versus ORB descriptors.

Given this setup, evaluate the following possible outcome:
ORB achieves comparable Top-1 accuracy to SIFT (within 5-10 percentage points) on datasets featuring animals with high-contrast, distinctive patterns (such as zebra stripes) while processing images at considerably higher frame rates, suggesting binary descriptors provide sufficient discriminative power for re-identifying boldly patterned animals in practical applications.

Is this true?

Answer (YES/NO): NO